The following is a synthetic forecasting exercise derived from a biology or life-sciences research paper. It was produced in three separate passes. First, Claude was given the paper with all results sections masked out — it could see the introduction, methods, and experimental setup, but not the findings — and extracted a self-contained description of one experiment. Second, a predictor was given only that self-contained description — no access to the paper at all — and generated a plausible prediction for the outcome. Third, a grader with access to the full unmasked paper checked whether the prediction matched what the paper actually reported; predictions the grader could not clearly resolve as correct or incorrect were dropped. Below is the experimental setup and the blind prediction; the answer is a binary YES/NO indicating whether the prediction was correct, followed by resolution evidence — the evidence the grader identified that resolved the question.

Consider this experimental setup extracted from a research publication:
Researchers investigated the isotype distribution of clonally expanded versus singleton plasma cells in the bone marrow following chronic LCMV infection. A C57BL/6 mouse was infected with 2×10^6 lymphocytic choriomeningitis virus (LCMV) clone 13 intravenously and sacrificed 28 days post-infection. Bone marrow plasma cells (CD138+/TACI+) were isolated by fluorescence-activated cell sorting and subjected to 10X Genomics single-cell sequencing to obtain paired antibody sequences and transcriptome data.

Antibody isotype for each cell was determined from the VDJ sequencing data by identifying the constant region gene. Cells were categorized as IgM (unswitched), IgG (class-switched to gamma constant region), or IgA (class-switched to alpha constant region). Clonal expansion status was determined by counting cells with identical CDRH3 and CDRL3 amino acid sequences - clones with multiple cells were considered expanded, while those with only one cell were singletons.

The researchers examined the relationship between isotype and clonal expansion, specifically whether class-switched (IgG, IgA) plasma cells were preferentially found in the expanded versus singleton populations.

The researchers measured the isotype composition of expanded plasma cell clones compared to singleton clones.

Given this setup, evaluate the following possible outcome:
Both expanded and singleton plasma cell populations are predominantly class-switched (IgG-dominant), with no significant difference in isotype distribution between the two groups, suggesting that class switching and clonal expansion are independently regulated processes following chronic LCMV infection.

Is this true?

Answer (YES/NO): NO